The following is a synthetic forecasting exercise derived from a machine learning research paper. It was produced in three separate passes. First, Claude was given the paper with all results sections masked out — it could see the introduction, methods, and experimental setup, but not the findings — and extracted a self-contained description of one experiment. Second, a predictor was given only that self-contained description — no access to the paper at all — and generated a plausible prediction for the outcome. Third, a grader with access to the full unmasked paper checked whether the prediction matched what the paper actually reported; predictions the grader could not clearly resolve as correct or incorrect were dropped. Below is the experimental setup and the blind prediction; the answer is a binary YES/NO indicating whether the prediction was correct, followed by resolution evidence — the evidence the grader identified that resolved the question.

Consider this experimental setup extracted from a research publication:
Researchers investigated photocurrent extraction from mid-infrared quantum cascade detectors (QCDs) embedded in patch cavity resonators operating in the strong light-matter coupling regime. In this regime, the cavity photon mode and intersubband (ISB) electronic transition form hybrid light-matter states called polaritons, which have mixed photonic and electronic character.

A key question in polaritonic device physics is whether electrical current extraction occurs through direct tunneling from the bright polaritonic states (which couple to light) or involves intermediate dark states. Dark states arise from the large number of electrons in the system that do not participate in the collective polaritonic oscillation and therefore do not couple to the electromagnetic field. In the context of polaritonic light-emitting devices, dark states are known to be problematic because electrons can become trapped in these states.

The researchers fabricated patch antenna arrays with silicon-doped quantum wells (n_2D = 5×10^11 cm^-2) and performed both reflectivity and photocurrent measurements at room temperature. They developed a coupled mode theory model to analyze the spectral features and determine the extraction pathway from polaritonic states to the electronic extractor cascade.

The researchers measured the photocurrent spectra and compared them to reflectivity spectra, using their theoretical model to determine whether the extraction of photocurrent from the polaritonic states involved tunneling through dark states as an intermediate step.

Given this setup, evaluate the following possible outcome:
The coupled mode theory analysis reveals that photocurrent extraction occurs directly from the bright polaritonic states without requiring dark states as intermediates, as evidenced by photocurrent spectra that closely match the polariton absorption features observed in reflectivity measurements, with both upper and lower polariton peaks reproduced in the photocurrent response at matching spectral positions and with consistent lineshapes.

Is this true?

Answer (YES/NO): NO